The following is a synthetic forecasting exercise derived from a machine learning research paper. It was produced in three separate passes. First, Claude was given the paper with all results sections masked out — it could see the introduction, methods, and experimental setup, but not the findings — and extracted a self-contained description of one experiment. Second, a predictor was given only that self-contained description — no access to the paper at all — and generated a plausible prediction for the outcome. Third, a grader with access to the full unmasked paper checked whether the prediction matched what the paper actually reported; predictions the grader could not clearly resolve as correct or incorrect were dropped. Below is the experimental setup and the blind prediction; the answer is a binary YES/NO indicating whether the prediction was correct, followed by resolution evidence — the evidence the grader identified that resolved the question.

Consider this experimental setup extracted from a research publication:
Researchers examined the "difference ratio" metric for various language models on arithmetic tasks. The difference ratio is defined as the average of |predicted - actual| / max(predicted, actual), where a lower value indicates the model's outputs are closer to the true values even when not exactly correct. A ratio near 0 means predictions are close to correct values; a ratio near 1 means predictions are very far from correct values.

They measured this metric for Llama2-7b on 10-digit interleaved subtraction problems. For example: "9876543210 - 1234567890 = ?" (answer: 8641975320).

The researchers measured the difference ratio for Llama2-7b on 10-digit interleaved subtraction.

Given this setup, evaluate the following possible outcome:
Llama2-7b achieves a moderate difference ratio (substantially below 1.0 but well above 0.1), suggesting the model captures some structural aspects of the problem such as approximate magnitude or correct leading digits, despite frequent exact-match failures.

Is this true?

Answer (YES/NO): NO